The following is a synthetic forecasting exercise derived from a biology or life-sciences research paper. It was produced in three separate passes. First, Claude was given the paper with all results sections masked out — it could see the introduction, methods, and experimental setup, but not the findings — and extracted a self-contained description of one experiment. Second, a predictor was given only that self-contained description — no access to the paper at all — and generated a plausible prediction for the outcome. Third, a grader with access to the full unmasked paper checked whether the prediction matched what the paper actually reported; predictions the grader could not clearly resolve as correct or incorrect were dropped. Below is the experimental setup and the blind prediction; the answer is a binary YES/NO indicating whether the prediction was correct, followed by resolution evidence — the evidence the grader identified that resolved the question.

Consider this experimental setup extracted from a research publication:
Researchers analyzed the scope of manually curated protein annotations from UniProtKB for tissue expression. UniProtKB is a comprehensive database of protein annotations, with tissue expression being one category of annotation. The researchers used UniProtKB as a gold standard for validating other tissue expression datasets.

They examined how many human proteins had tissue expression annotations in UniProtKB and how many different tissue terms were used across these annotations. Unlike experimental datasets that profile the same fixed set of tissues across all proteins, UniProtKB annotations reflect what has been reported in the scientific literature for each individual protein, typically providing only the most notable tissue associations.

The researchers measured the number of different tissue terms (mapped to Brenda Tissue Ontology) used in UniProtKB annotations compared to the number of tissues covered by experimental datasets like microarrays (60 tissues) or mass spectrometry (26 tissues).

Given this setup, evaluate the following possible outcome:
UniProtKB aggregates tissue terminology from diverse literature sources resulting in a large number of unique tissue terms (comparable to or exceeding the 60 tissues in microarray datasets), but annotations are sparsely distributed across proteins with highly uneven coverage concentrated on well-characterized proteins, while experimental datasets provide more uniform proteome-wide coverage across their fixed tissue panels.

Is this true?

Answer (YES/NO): NO